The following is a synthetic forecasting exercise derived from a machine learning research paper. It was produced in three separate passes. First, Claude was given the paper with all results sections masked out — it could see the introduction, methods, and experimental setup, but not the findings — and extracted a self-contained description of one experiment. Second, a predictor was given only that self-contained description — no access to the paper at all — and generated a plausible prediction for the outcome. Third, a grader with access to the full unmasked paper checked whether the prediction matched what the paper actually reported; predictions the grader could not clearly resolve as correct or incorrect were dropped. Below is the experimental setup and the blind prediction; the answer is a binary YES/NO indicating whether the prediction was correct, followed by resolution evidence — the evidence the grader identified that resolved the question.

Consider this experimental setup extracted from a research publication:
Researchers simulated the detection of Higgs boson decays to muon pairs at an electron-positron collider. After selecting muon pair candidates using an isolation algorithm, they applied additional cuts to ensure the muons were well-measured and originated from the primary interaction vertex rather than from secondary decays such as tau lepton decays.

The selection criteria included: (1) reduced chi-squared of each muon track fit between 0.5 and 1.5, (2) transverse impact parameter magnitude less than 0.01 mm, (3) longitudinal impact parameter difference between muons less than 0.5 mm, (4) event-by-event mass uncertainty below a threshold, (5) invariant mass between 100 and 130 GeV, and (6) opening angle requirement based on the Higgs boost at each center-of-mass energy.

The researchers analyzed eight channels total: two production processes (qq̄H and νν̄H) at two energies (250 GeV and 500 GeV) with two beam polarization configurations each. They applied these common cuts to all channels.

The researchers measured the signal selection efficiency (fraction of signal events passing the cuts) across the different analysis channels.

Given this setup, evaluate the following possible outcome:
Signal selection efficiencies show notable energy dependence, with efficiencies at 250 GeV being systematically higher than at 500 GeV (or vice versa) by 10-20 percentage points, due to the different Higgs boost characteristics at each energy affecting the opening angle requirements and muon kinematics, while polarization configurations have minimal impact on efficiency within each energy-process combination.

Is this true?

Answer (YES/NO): NO